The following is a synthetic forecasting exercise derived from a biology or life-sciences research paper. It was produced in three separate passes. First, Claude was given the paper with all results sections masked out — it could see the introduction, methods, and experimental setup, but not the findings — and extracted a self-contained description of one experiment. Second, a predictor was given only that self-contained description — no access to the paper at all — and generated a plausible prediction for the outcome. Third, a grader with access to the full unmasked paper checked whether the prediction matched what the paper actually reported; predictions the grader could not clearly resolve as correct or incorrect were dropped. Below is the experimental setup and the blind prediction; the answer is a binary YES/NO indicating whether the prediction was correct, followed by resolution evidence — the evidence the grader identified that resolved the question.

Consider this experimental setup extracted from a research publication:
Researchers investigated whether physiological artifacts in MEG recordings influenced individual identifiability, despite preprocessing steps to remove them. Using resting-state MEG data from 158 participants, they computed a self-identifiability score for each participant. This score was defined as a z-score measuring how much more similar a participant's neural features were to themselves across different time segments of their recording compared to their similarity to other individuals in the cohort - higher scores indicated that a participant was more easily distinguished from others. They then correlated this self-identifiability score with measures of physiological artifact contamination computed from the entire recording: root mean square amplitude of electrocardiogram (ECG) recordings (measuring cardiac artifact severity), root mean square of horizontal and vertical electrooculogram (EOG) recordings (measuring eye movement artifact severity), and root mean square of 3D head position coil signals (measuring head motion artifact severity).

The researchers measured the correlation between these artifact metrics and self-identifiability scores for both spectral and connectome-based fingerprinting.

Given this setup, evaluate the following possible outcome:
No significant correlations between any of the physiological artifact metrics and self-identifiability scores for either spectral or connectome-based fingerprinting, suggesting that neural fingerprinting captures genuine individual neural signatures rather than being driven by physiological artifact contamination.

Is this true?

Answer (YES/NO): YES